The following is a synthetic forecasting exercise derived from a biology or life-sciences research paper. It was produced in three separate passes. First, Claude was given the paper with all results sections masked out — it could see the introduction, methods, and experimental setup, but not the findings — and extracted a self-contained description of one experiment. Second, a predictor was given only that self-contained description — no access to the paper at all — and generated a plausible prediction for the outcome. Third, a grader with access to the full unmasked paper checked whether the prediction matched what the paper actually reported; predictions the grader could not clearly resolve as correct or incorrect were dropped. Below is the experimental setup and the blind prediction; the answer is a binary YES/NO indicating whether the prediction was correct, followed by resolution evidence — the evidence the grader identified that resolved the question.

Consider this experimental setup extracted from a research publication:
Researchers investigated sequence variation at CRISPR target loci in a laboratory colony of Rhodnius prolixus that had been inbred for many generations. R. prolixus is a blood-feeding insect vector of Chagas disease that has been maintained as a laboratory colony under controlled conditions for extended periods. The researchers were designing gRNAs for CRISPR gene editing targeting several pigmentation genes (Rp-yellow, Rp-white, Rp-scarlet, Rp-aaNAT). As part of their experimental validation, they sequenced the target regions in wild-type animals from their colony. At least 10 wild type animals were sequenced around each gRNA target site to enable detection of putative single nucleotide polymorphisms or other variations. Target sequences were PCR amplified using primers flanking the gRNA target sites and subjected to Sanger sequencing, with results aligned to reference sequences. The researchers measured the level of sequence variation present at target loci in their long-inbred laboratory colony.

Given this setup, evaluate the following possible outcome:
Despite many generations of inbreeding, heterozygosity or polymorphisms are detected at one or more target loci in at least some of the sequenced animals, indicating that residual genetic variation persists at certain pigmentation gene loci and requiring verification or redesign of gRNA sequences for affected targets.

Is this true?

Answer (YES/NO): YES